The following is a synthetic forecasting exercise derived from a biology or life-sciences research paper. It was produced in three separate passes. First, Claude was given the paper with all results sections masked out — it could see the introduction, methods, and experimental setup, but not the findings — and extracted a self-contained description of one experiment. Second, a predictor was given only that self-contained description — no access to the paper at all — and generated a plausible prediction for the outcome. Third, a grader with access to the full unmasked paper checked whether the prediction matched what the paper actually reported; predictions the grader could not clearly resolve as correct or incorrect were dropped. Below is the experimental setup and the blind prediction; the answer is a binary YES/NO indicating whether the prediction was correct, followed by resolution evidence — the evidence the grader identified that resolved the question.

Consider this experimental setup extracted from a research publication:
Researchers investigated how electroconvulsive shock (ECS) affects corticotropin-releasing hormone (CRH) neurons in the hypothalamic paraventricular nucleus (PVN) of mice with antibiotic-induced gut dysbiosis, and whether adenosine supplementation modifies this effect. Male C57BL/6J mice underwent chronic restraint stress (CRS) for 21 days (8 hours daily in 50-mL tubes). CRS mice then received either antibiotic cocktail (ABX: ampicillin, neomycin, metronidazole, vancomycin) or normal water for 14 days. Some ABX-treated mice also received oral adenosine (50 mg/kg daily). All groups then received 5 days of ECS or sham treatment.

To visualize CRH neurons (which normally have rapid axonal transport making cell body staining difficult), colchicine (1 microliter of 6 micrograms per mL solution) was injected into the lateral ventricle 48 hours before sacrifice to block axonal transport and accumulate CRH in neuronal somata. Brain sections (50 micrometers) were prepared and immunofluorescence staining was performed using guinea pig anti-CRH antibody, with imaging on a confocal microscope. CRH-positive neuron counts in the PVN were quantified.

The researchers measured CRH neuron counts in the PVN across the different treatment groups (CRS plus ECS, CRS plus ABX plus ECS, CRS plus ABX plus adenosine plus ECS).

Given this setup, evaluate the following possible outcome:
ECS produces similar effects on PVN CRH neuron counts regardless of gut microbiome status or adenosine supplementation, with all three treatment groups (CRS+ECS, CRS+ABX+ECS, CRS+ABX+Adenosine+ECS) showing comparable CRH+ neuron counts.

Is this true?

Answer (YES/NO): NO